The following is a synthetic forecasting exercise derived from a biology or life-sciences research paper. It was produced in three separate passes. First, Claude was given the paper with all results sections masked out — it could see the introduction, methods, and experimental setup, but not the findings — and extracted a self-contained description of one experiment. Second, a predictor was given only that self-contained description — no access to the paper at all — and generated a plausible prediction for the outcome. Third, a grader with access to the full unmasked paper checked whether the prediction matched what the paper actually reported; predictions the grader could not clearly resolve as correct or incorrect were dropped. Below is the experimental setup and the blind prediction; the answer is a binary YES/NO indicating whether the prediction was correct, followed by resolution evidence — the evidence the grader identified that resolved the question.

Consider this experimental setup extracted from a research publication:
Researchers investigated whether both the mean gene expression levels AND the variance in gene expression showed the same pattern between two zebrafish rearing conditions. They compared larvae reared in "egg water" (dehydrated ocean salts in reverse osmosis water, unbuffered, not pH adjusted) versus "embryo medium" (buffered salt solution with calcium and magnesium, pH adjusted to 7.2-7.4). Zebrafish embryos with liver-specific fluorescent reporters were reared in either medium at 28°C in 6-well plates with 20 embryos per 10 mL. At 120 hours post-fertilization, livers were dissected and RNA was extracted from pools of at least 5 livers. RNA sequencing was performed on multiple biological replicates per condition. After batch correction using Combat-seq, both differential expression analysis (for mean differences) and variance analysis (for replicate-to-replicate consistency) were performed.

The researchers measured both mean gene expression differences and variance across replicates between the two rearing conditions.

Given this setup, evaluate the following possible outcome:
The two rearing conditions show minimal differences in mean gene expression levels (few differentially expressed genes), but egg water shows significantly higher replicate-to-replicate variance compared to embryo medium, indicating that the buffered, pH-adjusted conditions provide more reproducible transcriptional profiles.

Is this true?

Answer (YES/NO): YES